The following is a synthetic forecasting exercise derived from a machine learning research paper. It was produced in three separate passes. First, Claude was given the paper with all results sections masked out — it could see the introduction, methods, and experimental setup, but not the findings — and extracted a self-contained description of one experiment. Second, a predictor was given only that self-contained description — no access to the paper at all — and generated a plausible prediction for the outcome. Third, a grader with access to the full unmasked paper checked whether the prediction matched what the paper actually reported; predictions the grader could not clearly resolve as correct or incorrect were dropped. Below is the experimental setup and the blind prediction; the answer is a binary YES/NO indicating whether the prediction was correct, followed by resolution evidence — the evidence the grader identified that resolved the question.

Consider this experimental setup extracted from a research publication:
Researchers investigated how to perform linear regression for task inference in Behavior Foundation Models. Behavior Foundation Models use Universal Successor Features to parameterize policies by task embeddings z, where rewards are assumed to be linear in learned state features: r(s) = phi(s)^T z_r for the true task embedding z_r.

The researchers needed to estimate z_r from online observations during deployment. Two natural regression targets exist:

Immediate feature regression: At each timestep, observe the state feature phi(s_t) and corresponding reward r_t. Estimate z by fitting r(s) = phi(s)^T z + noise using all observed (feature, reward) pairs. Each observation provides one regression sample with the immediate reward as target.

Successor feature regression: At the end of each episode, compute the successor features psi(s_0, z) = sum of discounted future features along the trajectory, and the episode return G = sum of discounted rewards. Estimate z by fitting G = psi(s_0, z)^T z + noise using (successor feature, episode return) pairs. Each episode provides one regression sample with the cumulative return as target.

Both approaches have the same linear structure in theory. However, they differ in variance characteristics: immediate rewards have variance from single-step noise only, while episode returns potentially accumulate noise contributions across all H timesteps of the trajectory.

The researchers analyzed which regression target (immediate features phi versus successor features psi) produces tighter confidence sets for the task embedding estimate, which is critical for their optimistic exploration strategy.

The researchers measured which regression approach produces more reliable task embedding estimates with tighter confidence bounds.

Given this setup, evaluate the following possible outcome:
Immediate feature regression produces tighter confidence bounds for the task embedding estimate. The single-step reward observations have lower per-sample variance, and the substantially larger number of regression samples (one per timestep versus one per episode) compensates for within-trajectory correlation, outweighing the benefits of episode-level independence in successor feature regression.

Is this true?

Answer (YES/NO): YES